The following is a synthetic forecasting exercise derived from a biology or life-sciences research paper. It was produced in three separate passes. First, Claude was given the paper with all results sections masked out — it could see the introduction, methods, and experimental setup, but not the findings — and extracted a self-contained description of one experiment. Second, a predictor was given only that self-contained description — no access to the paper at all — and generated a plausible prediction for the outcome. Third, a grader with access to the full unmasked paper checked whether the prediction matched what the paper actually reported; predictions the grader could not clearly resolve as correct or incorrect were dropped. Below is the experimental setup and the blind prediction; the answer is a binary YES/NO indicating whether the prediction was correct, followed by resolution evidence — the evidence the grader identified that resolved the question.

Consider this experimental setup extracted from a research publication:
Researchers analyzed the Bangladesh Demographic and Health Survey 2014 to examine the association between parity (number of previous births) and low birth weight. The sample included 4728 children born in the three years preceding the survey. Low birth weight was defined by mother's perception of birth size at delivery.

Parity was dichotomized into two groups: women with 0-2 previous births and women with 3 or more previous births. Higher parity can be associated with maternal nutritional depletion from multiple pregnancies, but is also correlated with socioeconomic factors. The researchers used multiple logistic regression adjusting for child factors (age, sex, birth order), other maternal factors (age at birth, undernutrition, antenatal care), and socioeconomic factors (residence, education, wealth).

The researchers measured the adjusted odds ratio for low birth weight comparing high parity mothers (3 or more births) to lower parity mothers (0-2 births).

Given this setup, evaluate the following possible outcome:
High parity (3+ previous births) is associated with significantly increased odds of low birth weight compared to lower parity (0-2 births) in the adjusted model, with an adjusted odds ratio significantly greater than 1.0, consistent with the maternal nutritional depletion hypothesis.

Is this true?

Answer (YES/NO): NO